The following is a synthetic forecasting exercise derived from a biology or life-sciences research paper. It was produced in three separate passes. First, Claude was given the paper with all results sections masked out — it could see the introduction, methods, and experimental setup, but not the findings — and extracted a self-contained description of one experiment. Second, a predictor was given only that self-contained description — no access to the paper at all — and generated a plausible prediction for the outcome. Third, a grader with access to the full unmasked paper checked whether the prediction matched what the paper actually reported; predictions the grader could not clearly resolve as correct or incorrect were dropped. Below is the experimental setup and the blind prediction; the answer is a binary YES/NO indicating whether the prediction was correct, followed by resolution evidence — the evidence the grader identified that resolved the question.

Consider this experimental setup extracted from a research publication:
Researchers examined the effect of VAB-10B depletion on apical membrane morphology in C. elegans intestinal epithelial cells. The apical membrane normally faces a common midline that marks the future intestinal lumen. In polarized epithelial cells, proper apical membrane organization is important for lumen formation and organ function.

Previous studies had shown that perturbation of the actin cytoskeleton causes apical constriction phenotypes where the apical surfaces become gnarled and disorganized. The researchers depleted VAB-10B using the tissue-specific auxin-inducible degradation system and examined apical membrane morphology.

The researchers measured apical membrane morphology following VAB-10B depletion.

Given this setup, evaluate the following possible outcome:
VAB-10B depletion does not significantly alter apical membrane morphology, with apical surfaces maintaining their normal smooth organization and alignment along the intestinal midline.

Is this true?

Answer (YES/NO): NO